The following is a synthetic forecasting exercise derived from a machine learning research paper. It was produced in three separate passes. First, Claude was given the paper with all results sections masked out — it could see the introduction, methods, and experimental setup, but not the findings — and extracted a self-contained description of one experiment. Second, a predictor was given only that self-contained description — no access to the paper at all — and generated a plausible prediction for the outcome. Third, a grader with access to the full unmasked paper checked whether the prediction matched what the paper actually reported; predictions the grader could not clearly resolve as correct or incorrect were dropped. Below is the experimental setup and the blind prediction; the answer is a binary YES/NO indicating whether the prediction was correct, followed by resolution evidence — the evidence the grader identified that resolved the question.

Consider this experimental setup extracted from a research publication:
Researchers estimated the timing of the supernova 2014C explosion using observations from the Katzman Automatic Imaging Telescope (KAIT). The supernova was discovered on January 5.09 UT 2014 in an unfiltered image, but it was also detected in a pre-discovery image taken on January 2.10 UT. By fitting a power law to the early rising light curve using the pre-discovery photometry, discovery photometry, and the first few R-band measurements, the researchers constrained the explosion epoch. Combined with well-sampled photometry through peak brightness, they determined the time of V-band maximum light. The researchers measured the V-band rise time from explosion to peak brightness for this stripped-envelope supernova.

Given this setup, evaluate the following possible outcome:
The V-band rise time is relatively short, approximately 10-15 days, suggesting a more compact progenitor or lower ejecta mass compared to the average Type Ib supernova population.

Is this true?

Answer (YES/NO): YES